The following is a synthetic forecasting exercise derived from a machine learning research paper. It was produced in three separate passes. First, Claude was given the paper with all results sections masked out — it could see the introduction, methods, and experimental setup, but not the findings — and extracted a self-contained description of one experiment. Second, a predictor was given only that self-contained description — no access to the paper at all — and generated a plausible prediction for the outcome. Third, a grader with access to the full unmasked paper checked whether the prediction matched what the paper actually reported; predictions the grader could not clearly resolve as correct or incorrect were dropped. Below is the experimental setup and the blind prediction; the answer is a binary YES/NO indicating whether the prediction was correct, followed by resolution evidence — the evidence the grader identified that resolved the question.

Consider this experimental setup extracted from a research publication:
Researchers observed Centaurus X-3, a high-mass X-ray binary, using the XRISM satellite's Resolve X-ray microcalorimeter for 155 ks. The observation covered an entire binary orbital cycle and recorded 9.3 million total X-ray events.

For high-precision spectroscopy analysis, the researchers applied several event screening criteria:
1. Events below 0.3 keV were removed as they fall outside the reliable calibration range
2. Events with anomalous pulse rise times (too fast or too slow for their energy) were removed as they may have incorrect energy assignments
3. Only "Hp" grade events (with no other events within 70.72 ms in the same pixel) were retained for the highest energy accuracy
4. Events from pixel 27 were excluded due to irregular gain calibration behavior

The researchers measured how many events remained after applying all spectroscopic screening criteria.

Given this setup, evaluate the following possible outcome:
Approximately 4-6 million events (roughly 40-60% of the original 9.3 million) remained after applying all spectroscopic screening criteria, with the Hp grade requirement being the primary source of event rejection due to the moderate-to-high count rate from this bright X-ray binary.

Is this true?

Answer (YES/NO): NO